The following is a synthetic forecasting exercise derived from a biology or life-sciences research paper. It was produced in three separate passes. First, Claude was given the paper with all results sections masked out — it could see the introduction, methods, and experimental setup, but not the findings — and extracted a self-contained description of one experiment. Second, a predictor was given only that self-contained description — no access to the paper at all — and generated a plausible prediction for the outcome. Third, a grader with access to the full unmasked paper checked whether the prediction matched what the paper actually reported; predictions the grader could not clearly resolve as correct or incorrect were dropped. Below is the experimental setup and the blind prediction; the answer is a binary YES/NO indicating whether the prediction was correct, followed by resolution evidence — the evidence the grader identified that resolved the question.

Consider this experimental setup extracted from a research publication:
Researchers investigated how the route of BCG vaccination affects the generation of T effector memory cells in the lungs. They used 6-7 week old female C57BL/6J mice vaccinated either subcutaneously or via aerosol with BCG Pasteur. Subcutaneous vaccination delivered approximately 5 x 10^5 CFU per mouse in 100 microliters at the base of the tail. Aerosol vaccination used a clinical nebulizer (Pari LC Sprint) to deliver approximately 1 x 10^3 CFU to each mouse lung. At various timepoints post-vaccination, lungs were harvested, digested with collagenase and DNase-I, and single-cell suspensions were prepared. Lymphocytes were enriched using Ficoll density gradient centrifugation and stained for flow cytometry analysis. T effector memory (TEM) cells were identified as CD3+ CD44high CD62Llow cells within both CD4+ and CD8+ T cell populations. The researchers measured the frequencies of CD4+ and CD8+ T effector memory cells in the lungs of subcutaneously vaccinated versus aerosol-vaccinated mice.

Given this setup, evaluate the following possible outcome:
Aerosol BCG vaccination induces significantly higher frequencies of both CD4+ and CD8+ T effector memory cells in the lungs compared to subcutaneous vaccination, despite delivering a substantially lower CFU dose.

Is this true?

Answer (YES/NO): YES